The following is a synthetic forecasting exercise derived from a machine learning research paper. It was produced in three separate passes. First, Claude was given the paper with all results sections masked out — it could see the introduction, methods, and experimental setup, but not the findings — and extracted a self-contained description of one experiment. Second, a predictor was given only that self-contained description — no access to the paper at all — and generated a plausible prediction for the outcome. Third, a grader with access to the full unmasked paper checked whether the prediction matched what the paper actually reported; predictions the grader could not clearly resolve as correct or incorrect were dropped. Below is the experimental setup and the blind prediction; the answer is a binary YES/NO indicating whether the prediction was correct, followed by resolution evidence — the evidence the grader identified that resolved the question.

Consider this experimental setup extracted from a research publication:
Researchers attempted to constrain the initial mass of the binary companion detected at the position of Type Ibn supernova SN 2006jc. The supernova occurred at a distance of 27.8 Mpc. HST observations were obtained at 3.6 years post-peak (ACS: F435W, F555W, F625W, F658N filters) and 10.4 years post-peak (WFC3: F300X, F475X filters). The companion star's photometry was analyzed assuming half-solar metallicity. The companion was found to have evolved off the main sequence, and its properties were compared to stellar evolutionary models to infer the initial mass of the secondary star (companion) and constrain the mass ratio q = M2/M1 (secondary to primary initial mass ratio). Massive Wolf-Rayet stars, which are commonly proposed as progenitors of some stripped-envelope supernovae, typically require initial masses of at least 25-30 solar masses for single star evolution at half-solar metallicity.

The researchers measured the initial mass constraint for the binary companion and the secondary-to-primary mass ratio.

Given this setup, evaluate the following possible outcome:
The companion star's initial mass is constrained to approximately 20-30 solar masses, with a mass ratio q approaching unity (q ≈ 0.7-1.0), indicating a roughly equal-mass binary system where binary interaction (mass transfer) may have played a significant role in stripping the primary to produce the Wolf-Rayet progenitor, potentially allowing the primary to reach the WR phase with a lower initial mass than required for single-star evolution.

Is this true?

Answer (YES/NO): NO